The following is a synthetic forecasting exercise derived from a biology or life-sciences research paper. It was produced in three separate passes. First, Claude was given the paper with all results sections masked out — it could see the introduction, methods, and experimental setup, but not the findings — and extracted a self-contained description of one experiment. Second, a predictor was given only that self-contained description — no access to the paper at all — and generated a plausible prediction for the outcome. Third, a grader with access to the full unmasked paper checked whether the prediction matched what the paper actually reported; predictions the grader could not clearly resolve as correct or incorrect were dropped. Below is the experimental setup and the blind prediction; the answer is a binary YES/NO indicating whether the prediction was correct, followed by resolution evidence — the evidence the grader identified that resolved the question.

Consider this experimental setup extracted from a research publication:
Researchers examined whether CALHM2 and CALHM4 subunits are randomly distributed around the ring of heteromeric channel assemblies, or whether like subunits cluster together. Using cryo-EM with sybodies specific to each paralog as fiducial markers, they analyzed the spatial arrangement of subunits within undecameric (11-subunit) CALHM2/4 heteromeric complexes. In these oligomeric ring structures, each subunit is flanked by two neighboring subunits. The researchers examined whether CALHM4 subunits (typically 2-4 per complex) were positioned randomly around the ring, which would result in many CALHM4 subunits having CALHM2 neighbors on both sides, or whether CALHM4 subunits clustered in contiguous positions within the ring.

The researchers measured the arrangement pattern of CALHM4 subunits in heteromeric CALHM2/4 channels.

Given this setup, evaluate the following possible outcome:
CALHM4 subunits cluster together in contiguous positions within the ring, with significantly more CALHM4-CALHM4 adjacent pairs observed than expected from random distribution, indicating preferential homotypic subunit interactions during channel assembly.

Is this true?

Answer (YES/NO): YES